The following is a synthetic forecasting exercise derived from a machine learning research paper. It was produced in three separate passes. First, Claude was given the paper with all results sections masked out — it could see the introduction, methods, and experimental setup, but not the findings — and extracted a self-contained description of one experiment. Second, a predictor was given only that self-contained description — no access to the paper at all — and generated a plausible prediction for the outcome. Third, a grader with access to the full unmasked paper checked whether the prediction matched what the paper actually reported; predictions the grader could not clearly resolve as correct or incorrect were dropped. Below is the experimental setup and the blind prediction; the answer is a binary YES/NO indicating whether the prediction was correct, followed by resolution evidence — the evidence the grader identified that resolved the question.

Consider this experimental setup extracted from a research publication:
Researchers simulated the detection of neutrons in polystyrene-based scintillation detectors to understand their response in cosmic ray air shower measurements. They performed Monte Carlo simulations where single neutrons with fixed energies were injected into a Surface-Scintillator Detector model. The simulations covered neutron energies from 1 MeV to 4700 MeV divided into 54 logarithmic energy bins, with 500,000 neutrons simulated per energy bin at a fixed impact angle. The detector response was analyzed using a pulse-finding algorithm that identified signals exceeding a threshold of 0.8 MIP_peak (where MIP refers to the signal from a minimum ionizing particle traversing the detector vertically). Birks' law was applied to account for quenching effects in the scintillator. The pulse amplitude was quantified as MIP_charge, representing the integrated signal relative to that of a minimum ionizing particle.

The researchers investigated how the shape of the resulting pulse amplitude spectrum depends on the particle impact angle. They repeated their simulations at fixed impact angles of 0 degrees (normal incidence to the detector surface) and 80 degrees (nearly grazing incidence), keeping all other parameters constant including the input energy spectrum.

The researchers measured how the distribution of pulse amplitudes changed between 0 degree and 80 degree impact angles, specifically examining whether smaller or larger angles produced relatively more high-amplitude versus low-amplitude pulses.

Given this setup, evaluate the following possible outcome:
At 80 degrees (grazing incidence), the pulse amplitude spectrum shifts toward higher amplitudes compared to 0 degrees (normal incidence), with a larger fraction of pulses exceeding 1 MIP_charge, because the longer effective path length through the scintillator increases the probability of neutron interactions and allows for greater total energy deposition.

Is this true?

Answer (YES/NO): YES